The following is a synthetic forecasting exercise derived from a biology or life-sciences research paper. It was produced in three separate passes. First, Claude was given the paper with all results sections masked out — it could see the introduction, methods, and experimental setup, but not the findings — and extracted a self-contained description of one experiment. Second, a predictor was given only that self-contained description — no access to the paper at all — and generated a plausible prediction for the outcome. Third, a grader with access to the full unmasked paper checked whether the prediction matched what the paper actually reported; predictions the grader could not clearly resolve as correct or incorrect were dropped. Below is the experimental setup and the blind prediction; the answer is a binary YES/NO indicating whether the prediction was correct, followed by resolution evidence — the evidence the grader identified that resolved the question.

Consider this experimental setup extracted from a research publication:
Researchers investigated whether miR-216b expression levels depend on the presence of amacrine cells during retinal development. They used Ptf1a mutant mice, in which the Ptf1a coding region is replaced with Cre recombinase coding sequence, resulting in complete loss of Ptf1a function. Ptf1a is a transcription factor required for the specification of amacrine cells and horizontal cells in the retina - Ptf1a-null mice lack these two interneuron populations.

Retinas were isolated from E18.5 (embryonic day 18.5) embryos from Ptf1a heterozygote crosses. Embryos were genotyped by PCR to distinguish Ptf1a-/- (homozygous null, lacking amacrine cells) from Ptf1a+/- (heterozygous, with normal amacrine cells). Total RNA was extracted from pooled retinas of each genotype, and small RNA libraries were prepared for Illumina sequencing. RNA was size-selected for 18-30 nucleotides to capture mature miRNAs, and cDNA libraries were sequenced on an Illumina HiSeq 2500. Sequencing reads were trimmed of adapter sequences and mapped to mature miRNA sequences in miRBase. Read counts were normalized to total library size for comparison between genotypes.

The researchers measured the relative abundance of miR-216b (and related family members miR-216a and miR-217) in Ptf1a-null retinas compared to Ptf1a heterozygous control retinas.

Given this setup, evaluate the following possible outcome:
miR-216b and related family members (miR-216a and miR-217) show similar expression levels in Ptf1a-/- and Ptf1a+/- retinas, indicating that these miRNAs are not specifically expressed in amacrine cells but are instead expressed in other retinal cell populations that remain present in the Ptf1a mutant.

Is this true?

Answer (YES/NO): NO